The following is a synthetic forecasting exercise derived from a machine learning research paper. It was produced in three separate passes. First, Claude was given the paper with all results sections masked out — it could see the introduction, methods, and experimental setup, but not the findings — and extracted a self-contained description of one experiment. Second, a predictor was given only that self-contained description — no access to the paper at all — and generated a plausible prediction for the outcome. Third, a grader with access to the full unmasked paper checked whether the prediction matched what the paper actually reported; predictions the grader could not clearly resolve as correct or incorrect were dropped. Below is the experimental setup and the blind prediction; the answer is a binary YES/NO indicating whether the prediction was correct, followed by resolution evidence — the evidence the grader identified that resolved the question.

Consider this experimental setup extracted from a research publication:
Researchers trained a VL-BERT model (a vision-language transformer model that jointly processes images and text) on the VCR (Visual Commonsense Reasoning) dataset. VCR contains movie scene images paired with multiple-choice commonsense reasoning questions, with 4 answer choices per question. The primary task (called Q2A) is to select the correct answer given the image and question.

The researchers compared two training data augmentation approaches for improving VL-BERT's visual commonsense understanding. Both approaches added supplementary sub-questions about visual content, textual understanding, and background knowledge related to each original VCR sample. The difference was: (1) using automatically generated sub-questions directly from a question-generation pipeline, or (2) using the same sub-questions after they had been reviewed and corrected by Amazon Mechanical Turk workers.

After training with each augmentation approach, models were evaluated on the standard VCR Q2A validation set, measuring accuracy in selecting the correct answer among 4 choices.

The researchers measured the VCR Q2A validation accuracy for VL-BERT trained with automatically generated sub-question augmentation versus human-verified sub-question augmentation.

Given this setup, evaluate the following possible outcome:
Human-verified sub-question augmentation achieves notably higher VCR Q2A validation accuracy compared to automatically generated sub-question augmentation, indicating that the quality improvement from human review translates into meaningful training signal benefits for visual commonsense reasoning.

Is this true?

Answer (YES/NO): NO